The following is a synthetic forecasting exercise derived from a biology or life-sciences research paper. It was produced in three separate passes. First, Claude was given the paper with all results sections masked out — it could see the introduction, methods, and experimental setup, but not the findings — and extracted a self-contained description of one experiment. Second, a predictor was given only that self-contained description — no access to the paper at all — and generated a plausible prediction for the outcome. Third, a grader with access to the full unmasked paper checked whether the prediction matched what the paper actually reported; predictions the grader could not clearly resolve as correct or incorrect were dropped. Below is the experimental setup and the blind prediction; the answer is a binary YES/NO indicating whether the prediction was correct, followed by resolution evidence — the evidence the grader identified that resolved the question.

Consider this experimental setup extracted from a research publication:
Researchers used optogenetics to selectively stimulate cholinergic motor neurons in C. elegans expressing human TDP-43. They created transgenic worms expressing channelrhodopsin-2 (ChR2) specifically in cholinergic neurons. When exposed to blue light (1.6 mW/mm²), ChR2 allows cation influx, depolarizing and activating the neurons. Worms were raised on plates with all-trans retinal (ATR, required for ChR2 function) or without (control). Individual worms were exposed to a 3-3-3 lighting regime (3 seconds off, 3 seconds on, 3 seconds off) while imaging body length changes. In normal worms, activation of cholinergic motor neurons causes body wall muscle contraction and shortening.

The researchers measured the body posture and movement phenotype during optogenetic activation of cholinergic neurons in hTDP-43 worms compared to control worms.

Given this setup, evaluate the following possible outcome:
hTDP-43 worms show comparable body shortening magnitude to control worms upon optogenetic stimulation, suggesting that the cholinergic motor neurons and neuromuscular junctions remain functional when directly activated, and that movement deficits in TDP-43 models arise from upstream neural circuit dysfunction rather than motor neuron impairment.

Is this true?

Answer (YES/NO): NO